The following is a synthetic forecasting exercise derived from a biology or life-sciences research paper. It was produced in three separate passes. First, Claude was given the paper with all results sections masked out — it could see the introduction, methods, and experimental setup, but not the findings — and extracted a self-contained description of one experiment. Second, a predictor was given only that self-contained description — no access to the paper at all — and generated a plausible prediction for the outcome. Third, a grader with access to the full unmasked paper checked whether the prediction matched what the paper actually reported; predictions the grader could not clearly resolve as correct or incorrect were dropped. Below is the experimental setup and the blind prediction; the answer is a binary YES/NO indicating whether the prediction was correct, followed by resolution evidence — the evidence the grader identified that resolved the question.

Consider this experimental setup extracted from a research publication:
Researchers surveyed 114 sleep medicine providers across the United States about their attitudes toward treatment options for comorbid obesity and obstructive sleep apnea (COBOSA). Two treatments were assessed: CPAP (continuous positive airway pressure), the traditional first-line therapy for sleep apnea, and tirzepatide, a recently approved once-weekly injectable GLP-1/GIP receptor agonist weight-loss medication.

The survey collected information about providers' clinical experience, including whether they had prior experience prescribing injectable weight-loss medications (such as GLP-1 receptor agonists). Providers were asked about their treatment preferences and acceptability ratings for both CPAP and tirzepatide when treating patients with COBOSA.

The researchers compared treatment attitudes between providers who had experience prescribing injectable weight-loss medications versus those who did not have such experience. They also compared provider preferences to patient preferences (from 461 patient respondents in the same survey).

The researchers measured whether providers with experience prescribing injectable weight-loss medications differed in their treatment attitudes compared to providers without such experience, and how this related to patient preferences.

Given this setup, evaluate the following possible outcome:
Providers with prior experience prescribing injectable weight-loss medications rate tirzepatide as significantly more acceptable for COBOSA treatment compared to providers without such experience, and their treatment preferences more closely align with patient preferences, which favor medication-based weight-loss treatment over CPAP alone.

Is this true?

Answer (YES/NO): NO